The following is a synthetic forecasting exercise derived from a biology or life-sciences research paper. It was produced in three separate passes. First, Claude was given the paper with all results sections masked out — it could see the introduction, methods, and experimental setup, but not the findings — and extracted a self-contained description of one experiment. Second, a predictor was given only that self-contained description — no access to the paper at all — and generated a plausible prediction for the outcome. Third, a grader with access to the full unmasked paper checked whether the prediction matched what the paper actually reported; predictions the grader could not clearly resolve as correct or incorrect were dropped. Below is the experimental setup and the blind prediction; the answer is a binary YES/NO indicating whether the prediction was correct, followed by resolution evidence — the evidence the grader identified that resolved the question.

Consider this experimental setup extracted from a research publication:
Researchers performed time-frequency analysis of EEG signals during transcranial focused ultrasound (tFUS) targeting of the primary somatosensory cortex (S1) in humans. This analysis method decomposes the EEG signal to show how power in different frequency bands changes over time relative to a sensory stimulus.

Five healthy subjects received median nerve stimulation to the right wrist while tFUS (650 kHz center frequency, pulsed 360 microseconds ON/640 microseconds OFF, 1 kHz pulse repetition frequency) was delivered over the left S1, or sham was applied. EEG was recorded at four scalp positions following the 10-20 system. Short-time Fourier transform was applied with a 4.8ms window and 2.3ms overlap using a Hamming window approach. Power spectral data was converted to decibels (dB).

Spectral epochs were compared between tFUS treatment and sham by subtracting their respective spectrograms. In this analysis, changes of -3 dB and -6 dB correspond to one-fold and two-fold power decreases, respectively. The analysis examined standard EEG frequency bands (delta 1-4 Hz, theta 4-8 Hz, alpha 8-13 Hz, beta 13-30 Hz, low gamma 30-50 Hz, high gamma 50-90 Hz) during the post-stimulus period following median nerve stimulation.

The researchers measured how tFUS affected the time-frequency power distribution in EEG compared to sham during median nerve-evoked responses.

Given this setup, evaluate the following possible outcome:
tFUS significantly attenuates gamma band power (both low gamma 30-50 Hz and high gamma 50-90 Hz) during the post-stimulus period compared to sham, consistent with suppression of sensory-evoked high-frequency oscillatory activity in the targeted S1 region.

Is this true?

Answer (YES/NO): NO